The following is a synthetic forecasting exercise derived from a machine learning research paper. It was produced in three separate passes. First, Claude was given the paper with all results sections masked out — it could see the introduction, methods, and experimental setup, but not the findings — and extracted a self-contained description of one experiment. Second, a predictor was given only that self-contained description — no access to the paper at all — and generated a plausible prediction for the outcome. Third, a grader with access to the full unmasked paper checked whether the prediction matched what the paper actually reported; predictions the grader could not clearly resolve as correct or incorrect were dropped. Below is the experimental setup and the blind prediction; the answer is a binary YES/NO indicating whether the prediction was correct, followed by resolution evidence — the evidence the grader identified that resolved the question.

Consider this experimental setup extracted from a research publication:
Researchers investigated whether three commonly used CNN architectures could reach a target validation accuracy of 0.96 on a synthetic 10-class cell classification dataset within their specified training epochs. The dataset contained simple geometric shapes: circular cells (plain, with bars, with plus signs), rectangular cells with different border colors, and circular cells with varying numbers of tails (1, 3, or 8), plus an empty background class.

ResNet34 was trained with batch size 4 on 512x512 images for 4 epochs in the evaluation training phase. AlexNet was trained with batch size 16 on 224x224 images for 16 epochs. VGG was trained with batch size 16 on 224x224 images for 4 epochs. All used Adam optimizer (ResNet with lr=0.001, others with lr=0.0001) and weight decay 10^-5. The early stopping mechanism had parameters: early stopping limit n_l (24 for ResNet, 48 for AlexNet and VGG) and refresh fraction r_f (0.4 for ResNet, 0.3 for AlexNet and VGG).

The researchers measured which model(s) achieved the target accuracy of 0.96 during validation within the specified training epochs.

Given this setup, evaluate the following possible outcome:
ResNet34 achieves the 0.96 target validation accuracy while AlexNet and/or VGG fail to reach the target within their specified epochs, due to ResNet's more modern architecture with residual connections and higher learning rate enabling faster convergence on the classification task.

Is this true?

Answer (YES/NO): YES